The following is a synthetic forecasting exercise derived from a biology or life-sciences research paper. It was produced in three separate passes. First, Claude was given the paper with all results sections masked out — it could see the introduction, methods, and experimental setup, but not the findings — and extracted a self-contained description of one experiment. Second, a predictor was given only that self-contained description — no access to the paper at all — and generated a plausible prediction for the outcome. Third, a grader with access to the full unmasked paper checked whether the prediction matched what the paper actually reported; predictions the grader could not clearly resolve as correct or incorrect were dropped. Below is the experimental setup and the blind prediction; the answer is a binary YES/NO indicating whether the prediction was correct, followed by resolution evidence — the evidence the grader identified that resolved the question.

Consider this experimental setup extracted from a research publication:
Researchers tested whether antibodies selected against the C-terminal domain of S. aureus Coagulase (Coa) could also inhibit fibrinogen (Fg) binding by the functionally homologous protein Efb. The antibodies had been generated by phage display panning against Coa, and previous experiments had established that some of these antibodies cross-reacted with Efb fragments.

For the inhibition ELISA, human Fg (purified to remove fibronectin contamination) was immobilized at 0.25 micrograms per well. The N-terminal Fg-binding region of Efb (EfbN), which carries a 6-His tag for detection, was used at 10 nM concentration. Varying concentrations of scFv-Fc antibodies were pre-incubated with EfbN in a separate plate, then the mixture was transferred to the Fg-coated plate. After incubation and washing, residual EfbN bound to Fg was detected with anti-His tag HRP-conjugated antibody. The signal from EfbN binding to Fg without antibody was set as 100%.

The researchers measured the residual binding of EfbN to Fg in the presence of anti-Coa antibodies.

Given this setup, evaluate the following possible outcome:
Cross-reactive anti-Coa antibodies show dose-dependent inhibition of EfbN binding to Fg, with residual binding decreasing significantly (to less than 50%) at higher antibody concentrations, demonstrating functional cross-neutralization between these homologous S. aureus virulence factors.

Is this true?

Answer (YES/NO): NO